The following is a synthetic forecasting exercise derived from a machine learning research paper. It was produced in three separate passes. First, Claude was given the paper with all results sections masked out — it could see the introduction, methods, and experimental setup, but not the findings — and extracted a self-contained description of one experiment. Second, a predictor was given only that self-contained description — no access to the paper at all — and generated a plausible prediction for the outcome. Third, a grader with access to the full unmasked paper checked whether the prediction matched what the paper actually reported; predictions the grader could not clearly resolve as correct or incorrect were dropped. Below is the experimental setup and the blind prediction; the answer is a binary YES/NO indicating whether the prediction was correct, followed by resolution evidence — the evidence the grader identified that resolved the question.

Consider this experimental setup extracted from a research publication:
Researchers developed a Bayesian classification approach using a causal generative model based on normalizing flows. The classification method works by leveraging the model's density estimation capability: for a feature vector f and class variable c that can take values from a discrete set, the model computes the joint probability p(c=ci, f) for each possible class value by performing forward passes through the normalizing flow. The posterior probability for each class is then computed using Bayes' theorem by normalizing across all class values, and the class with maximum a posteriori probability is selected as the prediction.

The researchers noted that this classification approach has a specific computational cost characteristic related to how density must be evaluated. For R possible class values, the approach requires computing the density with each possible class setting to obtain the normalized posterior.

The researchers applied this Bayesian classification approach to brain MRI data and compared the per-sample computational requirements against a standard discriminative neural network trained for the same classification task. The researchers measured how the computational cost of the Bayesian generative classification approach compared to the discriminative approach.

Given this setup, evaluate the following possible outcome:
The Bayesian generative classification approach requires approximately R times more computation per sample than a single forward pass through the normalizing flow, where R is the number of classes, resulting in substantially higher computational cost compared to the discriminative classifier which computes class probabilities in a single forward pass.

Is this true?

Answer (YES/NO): YES